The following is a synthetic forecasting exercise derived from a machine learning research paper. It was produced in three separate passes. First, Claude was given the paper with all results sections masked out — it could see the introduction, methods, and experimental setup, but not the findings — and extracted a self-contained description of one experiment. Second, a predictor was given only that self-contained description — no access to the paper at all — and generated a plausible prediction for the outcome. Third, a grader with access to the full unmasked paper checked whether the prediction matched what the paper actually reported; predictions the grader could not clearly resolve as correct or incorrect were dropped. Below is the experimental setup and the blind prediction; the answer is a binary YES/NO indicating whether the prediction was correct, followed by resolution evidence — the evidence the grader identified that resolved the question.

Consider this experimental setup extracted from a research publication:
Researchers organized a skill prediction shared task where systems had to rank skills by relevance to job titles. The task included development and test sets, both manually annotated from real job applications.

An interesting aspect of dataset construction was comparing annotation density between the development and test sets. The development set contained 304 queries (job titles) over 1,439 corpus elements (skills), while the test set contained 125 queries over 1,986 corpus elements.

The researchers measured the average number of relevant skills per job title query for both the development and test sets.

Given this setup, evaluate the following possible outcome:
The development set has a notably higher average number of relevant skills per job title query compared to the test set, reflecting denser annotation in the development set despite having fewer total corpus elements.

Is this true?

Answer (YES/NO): NO